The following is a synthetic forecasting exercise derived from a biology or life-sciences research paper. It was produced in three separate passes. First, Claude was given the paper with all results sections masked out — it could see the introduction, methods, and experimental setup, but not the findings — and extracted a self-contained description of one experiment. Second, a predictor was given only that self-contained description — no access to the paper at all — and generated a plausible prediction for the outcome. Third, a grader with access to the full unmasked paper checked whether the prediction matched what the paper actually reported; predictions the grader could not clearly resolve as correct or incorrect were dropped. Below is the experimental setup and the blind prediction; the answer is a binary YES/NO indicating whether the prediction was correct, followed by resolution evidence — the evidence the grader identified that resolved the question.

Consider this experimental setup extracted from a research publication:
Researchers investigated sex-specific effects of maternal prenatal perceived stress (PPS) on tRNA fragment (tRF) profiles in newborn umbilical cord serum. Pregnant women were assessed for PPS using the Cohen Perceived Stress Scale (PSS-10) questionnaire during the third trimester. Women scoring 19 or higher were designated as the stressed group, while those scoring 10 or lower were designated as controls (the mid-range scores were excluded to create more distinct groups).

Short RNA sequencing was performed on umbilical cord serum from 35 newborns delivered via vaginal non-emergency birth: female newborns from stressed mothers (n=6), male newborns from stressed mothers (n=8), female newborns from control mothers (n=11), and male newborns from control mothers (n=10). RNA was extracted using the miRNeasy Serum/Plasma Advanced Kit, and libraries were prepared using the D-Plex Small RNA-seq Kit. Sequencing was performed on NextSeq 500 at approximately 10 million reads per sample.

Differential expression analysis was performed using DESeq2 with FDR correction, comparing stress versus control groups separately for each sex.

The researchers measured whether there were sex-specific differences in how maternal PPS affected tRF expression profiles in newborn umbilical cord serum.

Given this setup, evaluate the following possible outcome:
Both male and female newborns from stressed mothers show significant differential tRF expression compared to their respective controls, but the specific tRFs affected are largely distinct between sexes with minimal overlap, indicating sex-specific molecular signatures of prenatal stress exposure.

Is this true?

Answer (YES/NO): NO